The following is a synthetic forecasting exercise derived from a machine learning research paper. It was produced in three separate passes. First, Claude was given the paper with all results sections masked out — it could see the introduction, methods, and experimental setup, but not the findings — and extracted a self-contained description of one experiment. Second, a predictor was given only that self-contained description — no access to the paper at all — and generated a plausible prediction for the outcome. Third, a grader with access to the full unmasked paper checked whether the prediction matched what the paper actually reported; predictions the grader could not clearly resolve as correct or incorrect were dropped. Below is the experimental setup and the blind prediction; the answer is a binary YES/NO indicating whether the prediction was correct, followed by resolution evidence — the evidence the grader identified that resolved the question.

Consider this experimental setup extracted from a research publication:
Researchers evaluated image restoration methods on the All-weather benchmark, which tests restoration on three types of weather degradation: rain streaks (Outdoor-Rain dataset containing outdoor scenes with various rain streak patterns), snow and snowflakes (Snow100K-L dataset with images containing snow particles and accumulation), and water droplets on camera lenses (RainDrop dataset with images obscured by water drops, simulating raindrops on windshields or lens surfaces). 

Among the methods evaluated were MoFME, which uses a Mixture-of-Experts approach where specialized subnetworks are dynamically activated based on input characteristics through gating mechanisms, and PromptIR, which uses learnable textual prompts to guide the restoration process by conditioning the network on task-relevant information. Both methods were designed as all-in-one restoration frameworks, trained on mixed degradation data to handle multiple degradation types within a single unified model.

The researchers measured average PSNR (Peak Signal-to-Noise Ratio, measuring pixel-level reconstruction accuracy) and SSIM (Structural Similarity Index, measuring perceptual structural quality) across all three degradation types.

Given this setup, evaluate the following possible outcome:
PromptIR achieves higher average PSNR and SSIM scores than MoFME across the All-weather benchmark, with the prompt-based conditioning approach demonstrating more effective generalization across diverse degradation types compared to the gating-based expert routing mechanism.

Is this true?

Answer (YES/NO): NO